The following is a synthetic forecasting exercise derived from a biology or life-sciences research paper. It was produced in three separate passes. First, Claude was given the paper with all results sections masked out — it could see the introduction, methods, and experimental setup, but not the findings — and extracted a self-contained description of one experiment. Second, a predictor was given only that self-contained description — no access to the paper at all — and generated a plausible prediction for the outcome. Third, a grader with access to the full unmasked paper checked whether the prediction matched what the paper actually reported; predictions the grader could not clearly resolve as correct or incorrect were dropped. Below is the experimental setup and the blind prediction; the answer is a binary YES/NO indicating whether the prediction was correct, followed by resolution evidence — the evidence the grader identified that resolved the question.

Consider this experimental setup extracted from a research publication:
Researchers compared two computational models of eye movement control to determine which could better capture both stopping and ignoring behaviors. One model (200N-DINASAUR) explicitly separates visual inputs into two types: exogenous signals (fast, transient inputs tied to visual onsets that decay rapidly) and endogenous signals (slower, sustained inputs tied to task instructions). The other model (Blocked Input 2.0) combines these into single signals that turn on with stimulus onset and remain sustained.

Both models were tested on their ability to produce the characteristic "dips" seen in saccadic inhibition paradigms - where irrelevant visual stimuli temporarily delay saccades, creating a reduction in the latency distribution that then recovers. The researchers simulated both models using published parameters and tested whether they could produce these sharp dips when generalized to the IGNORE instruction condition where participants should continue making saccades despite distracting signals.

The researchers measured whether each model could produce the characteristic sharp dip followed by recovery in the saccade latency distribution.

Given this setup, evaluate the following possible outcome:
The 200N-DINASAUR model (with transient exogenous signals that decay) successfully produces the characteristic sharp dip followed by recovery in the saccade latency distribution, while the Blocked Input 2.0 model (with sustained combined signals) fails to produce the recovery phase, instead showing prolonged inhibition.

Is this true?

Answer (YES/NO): YES